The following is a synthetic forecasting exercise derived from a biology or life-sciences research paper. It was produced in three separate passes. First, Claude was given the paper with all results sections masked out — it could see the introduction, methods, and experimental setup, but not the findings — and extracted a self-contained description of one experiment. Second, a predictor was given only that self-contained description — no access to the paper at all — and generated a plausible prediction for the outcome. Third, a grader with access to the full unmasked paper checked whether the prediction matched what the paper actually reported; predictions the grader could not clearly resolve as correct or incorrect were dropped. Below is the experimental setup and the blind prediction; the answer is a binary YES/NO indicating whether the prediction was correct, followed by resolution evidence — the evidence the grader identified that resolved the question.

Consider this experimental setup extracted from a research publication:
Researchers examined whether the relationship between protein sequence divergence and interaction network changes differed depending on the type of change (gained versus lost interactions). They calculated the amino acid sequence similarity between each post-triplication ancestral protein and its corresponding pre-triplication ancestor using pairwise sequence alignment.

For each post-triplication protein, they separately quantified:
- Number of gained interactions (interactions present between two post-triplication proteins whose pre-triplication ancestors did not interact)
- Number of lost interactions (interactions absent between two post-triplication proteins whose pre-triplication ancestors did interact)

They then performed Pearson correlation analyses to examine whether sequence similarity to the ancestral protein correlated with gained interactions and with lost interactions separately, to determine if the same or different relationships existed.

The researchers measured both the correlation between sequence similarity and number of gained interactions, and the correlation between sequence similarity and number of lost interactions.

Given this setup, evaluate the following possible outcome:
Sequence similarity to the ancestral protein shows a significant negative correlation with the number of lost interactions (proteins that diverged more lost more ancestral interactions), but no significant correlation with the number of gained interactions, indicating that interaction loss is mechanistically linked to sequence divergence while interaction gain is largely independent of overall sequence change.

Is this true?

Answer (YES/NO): NO